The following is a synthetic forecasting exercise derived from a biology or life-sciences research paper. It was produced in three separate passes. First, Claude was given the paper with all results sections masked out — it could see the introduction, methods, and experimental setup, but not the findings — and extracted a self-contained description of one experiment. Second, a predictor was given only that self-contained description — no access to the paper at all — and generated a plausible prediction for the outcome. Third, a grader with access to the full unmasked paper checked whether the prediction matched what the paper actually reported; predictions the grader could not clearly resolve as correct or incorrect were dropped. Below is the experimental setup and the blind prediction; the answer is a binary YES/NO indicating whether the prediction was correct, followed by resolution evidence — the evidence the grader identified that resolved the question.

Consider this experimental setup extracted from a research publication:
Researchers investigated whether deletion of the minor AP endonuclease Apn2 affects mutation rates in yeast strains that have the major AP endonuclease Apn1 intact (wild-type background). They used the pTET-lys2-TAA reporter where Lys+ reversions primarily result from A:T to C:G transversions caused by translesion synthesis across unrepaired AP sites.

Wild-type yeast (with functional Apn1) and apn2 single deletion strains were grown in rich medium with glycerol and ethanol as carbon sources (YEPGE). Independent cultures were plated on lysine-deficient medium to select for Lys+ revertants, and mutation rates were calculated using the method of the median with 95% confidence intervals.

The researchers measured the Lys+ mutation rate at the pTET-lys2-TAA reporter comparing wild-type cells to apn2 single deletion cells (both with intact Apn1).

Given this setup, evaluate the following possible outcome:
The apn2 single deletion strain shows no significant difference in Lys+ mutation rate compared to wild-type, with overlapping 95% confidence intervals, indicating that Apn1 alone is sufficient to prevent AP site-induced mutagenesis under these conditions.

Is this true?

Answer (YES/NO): YES